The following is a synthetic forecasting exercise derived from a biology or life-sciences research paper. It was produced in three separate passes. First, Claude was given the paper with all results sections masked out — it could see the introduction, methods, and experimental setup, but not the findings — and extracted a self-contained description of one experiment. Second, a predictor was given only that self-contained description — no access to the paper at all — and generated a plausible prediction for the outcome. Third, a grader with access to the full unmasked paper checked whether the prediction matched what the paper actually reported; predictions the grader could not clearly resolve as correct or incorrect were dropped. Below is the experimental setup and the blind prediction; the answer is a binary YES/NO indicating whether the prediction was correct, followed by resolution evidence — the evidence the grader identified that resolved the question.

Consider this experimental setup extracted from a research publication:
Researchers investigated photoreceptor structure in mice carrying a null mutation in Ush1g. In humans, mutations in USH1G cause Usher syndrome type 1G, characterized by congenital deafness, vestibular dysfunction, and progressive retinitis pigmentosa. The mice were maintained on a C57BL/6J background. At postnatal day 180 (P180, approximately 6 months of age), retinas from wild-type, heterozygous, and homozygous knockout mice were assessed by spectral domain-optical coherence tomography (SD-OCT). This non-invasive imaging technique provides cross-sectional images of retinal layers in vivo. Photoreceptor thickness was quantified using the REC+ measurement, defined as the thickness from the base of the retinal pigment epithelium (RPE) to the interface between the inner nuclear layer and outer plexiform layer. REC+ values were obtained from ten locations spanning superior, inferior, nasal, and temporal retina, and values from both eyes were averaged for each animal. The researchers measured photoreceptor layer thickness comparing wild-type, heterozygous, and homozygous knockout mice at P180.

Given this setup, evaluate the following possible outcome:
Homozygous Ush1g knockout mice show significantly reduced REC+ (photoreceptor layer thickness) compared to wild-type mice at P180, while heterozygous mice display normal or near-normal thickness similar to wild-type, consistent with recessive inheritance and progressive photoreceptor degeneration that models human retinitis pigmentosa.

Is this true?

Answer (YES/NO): NO